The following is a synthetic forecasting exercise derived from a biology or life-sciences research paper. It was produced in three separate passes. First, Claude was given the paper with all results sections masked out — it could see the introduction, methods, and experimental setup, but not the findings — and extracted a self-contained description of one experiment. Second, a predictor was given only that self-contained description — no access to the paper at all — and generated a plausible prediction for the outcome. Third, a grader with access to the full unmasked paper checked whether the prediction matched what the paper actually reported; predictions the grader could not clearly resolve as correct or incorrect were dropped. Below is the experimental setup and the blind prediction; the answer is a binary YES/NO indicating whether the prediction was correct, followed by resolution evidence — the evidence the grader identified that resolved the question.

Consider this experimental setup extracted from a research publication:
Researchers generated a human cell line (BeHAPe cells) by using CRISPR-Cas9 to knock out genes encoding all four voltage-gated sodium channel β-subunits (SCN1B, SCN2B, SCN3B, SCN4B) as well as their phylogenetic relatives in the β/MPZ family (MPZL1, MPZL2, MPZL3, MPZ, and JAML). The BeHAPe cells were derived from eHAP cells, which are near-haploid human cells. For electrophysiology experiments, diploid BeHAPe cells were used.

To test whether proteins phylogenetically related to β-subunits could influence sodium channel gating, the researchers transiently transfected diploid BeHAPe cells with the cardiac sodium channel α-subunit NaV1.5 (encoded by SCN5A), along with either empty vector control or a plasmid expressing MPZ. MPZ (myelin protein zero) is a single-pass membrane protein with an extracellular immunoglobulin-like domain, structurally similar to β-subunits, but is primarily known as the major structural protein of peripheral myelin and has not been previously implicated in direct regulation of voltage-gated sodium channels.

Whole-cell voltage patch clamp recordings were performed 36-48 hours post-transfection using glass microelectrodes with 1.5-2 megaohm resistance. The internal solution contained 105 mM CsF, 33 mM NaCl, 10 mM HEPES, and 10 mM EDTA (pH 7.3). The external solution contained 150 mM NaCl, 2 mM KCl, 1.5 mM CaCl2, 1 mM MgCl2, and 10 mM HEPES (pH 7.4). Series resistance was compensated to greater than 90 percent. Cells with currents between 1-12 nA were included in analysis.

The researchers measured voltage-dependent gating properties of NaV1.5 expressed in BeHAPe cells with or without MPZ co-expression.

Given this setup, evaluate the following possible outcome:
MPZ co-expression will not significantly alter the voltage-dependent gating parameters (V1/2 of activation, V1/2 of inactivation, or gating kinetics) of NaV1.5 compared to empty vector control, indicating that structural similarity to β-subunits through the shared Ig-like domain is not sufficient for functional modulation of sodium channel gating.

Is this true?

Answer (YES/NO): NO